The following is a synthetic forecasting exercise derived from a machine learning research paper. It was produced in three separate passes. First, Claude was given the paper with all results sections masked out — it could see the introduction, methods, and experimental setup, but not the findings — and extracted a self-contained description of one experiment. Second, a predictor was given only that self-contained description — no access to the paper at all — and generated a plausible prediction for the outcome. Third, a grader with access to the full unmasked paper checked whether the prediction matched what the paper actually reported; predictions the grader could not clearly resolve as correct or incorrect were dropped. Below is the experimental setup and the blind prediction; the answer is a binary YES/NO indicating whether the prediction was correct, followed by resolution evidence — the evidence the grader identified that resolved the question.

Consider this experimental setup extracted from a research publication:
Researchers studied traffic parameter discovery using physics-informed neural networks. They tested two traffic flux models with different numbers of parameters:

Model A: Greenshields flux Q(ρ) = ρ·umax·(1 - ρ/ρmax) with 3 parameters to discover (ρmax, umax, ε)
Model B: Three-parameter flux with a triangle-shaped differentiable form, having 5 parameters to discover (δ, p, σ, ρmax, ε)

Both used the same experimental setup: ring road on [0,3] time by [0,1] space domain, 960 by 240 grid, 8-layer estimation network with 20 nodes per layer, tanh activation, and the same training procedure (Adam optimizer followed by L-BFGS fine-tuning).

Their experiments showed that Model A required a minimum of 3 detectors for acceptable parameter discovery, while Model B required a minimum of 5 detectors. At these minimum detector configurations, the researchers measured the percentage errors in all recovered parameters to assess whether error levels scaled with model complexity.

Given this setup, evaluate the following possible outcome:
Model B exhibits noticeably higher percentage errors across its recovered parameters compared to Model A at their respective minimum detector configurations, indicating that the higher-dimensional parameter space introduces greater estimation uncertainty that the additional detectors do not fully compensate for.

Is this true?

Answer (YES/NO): YES